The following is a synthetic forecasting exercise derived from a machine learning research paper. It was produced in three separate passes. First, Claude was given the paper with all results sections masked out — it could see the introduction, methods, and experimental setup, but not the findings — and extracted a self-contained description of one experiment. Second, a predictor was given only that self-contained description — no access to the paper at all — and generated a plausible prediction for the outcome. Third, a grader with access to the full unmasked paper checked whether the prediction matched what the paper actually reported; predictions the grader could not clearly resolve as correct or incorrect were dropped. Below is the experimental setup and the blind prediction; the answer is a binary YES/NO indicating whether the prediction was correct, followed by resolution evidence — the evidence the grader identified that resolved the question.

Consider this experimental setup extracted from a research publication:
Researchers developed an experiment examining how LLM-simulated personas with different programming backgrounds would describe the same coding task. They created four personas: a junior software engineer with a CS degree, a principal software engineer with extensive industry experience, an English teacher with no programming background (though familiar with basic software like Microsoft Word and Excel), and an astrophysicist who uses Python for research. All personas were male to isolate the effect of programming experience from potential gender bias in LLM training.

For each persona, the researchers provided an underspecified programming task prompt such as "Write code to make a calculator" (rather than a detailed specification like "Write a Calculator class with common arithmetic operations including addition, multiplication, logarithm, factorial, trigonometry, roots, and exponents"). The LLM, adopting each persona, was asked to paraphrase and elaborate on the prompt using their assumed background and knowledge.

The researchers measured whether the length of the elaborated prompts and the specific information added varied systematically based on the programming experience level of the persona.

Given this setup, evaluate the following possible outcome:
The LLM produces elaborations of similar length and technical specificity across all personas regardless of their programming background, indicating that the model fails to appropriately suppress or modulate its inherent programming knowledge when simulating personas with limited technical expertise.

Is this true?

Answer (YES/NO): NO